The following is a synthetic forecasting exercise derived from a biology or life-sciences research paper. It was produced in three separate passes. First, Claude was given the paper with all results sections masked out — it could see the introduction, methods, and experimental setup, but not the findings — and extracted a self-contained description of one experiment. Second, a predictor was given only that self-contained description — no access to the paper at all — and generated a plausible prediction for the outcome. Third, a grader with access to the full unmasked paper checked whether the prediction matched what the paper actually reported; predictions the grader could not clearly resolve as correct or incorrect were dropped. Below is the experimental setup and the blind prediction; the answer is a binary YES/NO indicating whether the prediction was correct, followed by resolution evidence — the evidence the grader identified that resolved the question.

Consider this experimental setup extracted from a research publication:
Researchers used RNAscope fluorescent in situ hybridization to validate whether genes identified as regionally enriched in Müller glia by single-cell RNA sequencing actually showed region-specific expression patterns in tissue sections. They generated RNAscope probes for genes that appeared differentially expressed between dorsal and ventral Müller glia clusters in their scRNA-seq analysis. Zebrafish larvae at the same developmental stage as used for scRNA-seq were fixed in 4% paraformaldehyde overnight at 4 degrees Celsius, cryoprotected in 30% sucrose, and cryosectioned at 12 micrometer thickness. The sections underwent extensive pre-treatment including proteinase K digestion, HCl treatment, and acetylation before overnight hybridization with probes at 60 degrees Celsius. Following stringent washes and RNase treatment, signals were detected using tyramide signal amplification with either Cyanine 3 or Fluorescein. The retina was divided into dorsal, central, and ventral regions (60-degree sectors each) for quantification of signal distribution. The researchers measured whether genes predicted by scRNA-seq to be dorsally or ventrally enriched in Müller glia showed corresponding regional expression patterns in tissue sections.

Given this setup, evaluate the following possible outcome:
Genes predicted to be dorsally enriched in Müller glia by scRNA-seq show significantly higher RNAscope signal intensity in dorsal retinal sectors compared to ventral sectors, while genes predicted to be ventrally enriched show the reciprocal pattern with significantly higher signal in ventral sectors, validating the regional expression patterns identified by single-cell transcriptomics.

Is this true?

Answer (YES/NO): YES